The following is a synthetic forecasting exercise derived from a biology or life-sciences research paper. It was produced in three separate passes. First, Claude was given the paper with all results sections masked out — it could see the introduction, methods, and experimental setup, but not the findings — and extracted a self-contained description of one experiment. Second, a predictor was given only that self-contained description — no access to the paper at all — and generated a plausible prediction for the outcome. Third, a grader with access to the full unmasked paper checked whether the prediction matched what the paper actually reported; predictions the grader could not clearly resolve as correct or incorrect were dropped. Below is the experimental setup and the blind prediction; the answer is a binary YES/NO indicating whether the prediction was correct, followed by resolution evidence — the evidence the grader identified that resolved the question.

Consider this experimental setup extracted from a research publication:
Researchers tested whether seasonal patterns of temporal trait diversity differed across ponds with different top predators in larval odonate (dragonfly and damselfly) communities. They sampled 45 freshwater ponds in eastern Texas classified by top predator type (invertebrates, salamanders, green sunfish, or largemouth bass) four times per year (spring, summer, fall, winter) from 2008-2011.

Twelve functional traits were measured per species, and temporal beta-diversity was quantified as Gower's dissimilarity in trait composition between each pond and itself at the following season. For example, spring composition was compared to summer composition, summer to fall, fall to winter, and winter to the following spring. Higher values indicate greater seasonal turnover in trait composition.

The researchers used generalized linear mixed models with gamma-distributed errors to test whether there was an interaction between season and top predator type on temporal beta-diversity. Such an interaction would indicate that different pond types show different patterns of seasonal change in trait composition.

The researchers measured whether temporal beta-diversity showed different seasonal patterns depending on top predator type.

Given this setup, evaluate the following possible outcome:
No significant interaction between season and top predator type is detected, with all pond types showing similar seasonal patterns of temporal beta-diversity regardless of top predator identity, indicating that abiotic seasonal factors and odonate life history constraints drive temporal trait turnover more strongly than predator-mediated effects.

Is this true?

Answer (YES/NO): NO